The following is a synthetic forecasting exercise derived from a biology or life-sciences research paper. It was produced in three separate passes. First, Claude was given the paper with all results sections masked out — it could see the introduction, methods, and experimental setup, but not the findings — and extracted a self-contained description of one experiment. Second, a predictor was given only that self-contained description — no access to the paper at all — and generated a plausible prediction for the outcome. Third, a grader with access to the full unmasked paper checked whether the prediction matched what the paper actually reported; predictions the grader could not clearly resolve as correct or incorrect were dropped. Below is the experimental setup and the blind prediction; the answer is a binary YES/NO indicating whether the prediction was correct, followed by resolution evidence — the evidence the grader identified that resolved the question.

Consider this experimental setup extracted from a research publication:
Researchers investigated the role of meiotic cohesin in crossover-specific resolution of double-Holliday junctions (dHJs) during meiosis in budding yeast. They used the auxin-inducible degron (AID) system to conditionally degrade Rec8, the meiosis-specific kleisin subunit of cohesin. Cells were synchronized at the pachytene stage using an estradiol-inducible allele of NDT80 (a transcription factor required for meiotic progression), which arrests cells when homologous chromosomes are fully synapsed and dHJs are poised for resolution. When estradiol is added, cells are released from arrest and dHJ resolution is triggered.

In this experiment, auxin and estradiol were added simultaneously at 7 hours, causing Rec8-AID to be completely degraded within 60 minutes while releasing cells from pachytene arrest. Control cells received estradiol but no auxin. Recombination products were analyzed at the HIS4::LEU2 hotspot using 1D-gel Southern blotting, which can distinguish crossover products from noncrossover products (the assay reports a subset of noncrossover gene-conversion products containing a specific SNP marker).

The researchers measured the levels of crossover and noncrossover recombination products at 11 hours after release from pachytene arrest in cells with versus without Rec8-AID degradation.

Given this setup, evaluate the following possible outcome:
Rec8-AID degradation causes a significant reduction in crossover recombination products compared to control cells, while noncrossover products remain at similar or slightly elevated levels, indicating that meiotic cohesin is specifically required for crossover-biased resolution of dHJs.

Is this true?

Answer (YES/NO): NO